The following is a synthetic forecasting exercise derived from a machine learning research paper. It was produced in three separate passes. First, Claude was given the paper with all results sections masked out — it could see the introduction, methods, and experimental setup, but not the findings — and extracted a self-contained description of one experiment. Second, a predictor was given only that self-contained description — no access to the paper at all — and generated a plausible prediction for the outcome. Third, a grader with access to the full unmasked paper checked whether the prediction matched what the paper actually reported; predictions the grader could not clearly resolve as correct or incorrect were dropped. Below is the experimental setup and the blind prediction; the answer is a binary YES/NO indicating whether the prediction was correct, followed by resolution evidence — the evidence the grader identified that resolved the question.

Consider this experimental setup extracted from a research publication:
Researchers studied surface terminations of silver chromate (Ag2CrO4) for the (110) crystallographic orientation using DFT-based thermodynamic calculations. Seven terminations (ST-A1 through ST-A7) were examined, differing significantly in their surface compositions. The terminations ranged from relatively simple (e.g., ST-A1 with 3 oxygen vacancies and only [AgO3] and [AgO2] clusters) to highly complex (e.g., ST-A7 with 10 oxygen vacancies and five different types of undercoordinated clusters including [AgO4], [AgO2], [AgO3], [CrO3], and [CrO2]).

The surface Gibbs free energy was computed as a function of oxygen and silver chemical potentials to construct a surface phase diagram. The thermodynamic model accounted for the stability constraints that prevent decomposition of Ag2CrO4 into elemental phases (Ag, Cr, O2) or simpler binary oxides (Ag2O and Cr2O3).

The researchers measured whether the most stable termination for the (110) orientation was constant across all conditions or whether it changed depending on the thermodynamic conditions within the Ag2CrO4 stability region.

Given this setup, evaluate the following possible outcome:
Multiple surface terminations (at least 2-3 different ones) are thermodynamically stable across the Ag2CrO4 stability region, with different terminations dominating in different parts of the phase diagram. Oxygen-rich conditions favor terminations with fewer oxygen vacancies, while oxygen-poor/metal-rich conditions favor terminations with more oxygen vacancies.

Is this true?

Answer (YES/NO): YES